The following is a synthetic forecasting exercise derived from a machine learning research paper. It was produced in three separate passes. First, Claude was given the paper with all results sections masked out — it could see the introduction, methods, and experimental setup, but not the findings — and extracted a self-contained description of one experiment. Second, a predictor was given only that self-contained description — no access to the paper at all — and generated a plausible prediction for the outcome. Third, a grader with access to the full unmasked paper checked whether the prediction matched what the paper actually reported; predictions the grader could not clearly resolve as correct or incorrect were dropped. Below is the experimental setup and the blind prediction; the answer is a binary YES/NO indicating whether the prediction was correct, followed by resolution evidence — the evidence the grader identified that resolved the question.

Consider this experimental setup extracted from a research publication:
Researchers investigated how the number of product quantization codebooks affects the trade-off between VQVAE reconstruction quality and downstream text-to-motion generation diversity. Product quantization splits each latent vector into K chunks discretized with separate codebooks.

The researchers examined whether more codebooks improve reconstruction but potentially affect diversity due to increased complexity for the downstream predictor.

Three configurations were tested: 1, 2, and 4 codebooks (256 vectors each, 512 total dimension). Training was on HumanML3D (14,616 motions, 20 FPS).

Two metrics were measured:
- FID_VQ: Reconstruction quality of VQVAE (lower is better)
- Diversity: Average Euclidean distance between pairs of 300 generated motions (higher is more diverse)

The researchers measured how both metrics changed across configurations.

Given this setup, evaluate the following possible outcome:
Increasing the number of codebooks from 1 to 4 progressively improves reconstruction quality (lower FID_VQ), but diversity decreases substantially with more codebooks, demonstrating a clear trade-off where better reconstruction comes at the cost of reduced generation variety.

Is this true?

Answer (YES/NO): NO